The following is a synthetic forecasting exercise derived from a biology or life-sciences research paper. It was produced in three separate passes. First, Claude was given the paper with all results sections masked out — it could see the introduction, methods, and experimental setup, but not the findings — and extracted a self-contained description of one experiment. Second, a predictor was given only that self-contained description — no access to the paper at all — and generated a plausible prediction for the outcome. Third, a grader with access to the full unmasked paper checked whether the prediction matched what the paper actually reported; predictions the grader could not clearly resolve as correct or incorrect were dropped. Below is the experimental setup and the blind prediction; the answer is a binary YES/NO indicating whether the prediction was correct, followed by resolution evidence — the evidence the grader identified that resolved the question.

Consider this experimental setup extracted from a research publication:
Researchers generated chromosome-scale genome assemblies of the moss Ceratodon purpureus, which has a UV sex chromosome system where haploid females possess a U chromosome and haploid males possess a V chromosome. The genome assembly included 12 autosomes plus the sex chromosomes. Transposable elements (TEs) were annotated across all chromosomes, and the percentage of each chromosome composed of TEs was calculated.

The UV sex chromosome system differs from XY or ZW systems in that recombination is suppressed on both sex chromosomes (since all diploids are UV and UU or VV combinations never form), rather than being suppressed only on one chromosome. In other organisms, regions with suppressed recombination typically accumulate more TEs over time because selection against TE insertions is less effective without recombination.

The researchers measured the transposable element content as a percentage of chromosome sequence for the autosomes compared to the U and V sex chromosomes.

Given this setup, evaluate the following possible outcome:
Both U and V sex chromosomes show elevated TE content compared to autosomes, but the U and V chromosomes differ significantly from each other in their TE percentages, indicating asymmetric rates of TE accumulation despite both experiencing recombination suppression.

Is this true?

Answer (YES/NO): NO